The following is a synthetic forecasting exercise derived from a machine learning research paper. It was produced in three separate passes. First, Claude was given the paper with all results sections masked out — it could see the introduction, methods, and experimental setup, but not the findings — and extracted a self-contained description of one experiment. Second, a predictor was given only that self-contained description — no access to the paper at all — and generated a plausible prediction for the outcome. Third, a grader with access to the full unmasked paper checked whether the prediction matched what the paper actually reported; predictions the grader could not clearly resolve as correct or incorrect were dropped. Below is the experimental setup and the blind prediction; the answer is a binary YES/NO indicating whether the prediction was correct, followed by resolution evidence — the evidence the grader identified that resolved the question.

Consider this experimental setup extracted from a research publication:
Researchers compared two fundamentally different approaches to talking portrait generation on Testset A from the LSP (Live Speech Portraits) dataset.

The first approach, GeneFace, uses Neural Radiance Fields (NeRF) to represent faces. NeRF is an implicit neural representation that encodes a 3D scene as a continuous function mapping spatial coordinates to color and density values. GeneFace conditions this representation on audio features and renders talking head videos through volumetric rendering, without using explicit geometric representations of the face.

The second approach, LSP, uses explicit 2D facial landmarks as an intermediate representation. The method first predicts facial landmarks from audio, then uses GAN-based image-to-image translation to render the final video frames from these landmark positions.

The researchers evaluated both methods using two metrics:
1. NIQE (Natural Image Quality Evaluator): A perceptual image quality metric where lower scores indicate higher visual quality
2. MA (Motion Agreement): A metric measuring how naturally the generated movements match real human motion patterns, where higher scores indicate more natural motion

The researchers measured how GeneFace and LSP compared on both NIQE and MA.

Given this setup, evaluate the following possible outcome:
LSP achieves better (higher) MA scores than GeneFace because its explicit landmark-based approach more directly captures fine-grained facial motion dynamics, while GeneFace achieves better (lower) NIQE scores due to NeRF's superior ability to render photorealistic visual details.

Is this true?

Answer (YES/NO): NO